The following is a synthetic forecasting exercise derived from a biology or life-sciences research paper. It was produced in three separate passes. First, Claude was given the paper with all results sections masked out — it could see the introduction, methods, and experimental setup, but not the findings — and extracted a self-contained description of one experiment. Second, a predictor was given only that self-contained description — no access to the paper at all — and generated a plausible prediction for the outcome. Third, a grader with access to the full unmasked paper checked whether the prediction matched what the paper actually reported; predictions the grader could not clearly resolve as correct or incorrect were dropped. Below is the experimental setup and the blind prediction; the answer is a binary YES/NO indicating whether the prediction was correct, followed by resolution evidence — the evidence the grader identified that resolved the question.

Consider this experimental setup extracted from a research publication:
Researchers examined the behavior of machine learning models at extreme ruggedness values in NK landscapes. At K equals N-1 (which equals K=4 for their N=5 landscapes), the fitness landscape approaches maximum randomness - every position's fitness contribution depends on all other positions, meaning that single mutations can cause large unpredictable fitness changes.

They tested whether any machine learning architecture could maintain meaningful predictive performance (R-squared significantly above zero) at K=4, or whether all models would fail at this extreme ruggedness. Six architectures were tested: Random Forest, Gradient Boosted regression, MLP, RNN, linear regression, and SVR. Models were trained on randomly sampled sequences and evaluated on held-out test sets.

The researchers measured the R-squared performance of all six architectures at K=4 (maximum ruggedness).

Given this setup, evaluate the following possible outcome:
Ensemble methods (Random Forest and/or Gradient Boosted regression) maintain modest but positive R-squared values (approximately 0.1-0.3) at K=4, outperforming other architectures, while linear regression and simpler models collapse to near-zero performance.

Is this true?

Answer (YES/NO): NO